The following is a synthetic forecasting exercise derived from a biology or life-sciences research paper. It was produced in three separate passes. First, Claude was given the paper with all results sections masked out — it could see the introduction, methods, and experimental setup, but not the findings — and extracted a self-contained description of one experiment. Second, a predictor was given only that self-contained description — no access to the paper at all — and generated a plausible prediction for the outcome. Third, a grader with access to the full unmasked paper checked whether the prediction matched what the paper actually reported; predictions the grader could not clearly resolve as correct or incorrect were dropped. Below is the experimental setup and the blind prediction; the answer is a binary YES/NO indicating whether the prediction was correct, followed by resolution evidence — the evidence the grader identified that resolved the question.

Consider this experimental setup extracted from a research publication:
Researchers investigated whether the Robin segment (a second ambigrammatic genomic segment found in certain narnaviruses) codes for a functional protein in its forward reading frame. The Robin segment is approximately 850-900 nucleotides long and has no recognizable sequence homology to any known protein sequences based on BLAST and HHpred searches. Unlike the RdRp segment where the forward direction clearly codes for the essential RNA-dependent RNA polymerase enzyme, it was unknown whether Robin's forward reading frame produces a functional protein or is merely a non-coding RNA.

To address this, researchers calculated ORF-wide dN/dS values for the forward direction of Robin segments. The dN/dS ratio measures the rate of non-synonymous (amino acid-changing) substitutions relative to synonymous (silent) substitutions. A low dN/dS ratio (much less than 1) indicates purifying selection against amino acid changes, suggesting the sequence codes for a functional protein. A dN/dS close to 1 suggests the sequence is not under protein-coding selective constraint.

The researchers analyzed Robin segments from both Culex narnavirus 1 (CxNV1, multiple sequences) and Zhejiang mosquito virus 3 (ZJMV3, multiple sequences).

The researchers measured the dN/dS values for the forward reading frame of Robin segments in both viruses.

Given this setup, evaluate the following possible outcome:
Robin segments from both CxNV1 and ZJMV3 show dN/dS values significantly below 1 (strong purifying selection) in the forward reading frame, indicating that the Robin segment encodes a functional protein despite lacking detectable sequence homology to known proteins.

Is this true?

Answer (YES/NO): NO